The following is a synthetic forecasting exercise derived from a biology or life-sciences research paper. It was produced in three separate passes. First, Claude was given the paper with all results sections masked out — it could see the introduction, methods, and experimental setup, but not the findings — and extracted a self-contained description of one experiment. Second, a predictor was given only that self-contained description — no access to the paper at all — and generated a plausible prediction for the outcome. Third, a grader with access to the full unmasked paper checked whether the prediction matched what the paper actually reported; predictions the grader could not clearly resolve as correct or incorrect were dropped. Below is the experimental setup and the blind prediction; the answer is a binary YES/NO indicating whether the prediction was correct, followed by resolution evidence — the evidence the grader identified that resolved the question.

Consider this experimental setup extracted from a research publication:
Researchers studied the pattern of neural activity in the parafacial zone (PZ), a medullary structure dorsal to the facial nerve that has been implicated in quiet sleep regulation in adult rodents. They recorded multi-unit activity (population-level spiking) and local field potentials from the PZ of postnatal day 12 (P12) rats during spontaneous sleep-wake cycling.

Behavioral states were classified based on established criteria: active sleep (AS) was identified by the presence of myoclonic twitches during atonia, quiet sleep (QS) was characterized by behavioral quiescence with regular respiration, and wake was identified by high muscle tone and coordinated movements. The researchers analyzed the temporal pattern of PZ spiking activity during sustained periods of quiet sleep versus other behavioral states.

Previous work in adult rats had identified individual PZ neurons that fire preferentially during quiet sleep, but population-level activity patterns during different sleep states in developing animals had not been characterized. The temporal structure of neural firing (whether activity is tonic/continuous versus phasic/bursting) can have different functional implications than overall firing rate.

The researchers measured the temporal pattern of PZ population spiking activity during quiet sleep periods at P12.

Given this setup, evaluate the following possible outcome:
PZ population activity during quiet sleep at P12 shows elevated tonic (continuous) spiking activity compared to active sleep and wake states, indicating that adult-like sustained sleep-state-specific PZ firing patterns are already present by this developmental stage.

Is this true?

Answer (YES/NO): NO